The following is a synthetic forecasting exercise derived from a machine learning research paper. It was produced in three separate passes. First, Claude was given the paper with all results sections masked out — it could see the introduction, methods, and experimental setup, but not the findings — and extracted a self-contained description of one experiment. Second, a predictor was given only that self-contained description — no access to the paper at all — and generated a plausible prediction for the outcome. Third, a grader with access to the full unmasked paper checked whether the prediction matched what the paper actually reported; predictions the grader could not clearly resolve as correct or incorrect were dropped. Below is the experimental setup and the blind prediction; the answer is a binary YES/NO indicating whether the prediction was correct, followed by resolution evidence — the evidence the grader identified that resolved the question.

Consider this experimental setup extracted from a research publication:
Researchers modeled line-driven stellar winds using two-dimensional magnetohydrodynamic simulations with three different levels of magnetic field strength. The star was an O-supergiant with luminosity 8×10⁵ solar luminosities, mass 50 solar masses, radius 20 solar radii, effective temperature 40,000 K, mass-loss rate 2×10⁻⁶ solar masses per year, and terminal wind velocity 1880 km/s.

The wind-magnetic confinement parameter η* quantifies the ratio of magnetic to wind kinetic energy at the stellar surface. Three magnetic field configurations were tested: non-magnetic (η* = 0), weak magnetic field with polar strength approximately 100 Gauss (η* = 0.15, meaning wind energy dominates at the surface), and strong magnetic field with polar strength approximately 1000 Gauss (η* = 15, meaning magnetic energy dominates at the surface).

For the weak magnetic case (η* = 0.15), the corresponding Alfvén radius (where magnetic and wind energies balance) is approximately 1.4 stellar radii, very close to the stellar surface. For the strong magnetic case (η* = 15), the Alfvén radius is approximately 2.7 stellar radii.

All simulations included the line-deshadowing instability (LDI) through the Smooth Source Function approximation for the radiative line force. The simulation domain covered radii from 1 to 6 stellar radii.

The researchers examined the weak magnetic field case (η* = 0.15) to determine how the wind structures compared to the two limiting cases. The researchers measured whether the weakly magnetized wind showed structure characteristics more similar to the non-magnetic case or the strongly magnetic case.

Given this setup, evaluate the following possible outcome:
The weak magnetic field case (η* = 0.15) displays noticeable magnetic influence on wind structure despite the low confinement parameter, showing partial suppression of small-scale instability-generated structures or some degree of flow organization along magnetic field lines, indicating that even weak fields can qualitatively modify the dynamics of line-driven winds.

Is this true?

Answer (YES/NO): NO